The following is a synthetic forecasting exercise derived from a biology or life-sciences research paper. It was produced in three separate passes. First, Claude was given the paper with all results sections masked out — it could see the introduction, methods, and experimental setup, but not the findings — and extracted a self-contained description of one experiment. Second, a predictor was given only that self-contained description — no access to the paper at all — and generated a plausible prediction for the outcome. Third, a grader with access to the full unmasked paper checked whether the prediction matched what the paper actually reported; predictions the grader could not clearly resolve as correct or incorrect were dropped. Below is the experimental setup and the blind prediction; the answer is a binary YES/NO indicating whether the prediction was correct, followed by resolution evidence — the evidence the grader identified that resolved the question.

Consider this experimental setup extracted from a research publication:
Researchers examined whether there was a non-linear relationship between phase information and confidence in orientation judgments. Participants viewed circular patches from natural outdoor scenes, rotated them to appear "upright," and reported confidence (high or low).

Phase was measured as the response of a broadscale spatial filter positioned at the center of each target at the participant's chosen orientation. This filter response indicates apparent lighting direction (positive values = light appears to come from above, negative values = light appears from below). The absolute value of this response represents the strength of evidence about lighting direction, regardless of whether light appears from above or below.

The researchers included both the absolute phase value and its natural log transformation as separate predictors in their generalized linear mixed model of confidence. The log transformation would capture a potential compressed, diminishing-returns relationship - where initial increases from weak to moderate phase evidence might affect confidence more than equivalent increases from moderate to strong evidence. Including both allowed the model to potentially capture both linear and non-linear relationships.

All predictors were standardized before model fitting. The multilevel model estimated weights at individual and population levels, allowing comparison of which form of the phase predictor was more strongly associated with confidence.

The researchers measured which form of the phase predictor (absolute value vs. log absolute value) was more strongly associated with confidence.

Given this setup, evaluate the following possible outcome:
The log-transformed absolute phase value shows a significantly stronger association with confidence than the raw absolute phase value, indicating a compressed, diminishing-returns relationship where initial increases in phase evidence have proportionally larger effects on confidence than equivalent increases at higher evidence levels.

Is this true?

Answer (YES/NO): YES